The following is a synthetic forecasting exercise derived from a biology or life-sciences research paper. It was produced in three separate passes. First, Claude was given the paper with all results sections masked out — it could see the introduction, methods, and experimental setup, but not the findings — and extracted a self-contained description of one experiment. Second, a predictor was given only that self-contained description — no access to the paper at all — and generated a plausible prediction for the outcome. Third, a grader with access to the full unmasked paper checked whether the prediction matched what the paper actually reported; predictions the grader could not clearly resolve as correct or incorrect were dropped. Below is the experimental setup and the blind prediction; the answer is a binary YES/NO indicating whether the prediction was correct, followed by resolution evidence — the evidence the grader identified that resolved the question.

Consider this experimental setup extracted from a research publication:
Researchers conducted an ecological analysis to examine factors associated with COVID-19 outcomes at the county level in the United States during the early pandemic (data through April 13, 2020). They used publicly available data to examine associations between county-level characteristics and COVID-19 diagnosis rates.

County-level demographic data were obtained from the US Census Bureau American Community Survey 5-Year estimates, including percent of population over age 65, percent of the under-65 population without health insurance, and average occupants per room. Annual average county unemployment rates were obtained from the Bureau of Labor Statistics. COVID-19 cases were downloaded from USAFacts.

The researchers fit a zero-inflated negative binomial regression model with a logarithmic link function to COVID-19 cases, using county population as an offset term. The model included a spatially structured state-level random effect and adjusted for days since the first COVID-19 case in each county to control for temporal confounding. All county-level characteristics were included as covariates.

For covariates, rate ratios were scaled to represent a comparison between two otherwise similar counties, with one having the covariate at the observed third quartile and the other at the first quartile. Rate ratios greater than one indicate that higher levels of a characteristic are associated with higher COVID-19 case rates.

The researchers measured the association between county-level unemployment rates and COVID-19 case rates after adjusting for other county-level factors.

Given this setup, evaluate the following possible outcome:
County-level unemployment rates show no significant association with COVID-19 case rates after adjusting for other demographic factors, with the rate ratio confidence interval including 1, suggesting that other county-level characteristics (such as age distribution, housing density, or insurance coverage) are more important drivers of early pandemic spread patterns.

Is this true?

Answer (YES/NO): NO